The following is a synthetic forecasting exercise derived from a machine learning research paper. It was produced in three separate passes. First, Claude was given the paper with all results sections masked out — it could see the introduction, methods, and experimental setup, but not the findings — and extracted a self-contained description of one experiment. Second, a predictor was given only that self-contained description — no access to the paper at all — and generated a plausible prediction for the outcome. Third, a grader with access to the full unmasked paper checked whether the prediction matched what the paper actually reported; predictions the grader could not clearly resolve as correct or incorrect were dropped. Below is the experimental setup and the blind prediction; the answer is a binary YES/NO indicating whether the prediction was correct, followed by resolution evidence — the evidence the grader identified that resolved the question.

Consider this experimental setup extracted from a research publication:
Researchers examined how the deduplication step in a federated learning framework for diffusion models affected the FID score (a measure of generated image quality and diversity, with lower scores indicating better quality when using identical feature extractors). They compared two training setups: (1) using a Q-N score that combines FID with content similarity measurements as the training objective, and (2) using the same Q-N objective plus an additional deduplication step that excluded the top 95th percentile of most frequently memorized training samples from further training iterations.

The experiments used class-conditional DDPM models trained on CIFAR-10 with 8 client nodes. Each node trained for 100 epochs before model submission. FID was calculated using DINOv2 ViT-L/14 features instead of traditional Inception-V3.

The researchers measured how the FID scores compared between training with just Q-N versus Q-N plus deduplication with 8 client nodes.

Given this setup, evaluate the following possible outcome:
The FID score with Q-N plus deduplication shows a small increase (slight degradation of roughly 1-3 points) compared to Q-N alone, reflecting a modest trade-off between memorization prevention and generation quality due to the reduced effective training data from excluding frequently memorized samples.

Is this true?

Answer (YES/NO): NO